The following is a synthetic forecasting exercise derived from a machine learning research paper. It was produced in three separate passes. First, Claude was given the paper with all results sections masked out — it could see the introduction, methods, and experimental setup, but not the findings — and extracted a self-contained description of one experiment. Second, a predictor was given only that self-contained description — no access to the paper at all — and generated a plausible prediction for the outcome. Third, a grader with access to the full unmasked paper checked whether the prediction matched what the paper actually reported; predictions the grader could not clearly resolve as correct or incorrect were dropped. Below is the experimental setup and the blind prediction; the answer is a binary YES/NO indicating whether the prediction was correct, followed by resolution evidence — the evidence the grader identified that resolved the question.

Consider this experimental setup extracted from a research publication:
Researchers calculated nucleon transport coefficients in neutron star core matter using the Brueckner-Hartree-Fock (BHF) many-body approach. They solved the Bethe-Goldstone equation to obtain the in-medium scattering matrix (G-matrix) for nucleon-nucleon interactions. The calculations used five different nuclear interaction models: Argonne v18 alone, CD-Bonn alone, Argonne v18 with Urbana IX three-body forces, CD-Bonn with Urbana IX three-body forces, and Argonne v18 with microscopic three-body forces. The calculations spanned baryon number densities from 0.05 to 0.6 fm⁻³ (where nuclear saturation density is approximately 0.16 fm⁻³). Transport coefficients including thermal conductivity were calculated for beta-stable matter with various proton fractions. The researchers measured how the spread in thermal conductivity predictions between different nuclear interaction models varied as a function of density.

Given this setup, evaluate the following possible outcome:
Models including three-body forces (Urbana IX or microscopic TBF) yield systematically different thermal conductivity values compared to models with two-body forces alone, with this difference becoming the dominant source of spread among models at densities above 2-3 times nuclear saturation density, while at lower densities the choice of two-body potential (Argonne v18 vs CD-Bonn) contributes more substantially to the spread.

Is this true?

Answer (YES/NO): NO